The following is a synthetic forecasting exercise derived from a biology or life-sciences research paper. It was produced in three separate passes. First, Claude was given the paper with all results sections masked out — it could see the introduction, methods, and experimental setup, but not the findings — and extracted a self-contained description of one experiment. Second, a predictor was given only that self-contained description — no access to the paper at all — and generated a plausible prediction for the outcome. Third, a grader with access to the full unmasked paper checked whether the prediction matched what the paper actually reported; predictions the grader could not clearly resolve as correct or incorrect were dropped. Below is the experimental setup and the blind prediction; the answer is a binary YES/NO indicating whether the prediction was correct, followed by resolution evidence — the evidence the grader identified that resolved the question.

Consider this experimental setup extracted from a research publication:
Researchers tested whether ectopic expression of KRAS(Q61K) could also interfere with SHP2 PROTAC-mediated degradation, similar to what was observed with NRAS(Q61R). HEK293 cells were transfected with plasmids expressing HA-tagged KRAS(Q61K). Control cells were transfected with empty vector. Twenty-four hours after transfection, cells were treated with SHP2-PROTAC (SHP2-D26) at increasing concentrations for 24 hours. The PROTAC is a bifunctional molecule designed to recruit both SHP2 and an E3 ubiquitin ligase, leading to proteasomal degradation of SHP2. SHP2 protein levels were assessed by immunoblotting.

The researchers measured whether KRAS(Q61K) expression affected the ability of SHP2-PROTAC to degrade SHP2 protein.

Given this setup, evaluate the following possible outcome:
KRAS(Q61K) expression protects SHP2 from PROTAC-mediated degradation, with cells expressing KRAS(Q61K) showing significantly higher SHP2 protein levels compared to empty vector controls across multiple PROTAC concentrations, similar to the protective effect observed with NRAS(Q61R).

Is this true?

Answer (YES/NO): YES